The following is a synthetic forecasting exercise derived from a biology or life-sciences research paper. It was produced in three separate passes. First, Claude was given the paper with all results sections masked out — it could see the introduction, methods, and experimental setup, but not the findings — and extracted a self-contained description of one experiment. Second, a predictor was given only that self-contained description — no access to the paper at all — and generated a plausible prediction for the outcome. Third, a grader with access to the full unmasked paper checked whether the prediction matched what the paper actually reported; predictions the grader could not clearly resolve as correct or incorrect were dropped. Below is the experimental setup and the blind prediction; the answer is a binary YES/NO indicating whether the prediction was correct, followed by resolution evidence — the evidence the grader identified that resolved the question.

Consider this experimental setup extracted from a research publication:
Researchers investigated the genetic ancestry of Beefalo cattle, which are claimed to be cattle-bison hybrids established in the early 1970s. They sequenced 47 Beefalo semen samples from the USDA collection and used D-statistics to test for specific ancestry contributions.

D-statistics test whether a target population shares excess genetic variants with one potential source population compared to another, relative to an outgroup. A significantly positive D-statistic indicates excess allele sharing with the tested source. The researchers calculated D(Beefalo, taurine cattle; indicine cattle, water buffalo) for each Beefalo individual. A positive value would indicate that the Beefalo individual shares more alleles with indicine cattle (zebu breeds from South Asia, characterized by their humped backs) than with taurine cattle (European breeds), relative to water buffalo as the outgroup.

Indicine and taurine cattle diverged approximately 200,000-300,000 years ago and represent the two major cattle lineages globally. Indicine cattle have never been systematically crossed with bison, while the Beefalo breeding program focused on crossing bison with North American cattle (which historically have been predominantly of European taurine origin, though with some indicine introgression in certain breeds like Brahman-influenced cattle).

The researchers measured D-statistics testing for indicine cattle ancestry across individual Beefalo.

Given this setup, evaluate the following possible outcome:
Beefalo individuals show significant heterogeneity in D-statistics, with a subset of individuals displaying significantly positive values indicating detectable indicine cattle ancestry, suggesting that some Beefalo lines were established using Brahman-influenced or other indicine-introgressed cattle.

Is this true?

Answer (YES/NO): YES